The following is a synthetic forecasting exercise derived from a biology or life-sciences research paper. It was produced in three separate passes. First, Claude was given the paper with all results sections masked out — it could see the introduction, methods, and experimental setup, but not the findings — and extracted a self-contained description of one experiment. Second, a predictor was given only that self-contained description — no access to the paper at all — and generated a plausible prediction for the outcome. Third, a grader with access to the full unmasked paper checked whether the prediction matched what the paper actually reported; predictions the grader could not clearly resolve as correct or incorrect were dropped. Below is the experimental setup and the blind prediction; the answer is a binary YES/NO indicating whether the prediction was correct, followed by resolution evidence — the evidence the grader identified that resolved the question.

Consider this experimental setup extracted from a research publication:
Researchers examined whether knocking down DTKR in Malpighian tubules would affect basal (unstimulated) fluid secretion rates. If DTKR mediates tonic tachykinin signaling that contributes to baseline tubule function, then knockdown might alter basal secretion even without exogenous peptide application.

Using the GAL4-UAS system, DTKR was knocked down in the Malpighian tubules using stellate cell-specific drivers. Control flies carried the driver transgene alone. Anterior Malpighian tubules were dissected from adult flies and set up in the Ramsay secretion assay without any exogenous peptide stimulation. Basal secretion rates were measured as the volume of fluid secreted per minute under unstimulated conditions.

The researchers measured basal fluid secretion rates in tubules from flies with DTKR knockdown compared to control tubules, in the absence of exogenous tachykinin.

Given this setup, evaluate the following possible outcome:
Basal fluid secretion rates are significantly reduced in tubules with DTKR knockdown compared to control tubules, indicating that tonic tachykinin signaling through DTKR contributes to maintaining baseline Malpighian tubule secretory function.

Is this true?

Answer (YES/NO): NO